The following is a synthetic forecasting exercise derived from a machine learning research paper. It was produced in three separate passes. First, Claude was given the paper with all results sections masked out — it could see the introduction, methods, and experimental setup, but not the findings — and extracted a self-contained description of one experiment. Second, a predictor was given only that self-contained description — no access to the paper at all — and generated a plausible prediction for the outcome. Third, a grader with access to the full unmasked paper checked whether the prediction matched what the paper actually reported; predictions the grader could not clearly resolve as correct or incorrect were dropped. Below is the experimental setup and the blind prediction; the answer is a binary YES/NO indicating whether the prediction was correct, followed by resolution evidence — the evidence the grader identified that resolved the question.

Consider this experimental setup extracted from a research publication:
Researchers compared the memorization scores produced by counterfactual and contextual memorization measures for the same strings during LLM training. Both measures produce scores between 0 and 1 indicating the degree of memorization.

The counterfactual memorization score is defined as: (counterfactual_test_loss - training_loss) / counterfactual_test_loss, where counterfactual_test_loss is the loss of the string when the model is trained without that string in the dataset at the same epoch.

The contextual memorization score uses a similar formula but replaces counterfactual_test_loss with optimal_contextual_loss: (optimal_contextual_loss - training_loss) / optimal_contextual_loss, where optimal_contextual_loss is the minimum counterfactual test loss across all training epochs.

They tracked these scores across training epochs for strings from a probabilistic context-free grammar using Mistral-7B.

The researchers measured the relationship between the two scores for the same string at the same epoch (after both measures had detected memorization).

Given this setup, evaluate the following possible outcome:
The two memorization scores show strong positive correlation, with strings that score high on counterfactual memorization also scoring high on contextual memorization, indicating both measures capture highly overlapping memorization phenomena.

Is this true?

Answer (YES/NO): NO